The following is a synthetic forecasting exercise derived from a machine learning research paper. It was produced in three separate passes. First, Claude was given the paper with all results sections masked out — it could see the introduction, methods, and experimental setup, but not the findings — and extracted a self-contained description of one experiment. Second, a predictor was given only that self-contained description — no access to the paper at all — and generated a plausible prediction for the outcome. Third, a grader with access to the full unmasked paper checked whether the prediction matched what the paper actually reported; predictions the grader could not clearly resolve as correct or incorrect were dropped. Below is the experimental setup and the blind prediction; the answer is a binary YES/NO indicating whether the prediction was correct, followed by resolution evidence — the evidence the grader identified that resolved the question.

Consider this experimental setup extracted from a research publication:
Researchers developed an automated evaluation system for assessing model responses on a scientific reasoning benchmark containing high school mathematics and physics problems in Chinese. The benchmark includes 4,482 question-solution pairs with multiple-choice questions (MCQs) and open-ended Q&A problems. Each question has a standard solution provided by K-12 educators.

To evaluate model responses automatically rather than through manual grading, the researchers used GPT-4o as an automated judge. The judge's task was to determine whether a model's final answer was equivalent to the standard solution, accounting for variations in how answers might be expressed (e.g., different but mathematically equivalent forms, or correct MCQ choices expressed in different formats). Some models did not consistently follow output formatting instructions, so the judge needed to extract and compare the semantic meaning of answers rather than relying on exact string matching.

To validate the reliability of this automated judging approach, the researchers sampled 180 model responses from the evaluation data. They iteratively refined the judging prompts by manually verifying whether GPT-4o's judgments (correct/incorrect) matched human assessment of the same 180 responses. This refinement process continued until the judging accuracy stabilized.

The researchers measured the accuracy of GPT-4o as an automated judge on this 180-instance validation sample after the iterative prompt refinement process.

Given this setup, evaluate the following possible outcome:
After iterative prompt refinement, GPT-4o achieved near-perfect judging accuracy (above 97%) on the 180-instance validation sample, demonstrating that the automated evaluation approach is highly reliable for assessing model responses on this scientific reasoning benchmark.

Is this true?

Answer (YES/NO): YES